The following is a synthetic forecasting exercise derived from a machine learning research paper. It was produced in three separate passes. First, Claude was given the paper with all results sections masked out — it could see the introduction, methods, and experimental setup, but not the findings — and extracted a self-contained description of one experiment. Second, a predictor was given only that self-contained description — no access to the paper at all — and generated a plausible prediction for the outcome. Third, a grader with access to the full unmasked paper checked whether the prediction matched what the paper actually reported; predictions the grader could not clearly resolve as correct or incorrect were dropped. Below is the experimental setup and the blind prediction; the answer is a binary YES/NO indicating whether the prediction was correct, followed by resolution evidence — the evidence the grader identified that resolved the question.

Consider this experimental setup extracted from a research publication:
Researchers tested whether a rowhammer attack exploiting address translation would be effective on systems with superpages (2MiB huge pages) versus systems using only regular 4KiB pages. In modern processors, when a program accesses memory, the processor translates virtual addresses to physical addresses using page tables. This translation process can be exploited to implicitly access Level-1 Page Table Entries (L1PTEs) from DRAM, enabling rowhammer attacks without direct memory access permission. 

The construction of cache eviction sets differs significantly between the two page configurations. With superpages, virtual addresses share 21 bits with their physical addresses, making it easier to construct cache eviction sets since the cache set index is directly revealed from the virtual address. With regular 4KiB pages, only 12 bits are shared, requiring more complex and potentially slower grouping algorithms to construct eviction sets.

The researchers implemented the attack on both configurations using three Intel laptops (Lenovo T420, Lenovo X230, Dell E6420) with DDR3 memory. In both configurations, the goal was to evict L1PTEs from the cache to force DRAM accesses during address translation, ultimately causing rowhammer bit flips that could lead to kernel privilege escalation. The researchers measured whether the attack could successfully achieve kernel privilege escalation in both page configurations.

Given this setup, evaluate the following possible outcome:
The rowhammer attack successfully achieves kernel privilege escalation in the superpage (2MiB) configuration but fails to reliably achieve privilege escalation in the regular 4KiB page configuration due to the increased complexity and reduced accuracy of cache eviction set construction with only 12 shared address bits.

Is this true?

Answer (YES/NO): NO